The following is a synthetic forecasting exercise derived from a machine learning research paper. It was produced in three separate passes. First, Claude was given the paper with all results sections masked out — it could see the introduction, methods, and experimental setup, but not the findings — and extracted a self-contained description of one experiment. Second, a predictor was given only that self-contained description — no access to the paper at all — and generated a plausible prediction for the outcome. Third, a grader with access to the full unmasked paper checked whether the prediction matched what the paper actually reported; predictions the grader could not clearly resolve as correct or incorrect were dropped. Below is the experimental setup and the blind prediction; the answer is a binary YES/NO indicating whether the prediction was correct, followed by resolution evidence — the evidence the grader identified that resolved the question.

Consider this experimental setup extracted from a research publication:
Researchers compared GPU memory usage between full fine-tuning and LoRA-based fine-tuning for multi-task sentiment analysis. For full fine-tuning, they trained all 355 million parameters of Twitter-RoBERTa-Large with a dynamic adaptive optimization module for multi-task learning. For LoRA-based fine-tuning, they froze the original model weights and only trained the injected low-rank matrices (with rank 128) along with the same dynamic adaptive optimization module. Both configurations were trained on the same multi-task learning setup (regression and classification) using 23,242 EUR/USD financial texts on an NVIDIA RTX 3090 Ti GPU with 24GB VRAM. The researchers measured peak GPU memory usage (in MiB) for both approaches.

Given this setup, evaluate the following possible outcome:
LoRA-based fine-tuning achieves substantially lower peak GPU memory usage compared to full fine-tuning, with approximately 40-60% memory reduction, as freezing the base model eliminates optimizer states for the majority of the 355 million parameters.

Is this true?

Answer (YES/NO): NO